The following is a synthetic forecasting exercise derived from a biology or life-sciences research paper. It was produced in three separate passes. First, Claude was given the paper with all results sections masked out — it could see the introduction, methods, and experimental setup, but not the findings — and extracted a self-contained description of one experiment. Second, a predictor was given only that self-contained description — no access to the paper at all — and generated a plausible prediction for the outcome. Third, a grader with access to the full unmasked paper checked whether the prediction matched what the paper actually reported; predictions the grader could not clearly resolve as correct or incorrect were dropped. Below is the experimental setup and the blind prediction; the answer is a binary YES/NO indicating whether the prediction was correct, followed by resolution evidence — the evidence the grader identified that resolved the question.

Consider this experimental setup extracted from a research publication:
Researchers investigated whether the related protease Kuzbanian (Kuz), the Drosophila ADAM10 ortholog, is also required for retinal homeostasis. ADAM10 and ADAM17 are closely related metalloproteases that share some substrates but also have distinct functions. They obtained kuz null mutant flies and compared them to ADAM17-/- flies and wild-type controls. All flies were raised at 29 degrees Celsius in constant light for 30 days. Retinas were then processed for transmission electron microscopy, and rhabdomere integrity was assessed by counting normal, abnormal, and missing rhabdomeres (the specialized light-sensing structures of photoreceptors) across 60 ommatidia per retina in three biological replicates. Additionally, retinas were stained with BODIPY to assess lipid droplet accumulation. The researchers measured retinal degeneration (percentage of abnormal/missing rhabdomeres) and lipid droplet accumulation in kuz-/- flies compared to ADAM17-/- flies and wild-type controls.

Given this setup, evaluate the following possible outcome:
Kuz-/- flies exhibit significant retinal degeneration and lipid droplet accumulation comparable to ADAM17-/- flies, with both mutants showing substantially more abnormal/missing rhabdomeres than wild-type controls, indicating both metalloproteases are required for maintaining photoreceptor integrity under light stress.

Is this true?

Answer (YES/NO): NO